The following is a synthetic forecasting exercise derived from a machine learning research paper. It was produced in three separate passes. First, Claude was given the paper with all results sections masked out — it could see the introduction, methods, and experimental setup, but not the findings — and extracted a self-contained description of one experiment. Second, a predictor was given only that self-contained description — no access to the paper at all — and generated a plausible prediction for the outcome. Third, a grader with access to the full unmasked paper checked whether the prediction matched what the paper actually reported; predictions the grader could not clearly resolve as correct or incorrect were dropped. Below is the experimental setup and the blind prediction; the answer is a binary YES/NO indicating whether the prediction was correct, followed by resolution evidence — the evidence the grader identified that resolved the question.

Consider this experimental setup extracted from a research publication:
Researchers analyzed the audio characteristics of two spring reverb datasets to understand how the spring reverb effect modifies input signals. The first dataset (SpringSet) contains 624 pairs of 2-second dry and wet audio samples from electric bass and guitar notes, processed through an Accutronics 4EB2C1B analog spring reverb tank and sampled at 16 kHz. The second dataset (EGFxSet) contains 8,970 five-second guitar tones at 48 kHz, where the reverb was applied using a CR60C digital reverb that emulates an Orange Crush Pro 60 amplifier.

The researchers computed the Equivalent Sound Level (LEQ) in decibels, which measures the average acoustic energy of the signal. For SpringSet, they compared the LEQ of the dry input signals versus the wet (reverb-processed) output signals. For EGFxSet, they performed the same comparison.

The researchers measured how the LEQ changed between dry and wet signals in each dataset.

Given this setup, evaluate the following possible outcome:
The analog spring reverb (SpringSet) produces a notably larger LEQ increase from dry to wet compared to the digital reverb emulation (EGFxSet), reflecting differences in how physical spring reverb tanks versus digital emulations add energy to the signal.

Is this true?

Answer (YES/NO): NO